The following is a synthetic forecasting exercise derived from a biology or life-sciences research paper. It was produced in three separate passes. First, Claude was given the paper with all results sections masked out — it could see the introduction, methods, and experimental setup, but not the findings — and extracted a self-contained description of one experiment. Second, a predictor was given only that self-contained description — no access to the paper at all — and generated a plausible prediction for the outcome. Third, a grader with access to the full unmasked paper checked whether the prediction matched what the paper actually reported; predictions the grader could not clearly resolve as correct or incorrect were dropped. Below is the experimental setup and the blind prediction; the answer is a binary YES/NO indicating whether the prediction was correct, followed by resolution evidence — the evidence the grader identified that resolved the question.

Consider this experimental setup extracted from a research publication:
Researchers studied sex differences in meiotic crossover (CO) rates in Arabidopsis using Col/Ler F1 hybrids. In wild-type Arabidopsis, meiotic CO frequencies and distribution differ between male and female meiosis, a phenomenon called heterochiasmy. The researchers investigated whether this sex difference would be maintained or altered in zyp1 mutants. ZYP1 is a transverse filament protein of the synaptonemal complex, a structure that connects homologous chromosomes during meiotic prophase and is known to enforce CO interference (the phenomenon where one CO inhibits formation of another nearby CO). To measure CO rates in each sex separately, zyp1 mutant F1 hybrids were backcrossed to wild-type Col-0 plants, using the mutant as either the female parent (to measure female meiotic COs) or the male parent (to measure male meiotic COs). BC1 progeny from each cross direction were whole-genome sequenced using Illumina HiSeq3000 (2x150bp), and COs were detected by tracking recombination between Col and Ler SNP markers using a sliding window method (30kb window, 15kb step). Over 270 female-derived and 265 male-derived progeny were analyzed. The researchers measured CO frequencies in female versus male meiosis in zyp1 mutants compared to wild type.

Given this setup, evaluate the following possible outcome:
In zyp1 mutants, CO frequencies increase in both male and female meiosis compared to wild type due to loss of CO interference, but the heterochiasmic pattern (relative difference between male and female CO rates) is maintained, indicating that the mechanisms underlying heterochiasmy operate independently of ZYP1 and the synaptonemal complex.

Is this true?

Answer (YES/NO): NO